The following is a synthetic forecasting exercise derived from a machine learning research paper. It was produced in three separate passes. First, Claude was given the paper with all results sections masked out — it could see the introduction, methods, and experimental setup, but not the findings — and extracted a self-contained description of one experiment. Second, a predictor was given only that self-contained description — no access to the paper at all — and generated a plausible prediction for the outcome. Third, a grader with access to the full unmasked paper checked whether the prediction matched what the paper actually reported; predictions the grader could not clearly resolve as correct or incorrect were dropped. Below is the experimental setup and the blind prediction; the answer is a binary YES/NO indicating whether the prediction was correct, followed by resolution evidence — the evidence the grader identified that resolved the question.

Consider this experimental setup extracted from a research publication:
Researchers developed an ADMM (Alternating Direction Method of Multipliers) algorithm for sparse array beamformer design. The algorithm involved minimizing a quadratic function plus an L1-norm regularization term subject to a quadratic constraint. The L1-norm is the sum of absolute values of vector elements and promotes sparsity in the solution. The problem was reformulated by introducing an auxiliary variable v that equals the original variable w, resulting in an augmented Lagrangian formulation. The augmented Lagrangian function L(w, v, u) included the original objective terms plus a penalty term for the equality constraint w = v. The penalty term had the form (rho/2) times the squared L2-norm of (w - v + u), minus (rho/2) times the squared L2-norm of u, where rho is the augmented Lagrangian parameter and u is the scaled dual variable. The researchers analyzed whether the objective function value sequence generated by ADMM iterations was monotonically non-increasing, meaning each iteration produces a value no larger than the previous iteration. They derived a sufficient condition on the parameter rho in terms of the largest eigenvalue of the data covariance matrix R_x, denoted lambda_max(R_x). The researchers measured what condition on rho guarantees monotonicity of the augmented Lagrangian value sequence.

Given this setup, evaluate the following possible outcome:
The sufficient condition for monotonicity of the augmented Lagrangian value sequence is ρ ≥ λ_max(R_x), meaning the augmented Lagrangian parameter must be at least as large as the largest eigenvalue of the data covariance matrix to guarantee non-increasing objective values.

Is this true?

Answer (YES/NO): NO